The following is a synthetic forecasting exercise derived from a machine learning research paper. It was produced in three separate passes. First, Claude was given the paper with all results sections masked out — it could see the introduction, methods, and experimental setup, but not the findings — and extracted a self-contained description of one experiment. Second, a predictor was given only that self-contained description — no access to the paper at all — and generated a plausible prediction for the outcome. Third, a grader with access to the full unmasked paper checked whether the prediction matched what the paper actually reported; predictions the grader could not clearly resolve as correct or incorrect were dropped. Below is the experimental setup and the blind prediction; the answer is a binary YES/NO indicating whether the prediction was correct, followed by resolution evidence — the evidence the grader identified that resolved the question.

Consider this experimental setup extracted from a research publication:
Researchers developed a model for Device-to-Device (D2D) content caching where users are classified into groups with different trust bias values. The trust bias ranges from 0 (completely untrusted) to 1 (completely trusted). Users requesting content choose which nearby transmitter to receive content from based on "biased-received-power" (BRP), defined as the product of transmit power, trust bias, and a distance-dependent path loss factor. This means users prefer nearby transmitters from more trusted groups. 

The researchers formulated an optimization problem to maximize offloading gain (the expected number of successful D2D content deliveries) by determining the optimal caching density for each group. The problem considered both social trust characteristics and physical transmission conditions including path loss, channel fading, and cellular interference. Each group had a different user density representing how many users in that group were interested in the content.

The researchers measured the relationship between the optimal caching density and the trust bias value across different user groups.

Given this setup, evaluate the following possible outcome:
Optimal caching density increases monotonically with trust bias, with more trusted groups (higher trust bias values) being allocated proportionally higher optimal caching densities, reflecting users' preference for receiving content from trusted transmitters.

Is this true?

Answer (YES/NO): NO